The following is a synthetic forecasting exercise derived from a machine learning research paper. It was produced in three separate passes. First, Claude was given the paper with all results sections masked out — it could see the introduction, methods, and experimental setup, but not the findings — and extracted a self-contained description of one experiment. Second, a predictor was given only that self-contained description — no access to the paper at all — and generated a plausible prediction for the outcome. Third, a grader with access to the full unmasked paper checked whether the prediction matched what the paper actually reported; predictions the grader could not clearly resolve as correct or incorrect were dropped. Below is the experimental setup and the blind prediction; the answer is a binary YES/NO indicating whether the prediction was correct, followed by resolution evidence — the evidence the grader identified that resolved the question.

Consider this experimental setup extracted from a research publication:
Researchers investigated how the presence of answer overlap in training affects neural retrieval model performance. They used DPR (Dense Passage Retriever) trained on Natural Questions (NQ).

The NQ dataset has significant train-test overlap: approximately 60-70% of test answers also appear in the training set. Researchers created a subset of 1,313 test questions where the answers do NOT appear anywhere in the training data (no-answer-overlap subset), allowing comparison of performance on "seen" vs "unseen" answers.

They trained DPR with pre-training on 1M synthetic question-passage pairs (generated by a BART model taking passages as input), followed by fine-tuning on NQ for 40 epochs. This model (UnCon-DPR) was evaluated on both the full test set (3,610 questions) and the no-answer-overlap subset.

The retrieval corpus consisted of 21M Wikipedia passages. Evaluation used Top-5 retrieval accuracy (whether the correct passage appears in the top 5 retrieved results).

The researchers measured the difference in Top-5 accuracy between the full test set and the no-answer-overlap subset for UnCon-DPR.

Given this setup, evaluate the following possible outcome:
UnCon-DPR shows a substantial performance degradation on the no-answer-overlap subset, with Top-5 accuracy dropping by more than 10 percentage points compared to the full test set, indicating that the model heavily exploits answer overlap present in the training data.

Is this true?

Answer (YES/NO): YES